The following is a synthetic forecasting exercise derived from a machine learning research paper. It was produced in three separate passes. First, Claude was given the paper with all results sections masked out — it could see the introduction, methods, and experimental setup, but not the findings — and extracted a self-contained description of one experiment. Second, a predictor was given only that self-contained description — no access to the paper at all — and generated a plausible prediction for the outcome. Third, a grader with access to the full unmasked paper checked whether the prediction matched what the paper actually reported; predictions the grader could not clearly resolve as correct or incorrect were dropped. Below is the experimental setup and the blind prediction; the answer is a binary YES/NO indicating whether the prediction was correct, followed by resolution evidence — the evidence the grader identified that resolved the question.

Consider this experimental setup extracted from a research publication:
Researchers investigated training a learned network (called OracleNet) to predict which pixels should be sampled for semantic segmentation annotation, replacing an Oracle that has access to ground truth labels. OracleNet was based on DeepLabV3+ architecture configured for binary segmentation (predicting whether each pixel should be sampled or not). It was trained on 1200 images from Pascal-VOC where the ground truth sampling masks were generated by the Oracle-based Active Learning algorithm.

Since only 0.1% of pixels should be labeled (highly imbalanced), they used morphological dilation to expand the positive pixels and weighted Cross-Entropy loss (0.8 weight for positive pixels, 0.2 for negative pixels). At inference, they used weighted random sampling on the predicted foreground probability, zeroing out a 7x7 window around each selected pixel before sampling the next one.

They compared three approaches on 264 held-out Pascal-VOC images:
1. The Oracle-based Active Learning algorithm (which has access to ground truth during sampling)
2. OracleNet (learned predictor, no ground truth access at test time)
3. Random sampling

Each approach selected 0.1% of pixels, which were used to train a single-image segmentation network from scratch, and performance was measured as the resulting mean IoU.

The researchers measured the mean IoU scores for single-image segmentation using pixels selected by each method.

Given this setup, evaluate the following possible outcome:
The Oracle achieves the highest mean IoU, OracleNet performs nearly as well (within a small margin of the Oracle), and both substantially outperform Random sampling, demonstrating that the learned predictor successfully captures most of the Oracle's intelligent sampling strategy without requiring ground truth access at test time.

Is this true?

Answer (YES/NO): YES